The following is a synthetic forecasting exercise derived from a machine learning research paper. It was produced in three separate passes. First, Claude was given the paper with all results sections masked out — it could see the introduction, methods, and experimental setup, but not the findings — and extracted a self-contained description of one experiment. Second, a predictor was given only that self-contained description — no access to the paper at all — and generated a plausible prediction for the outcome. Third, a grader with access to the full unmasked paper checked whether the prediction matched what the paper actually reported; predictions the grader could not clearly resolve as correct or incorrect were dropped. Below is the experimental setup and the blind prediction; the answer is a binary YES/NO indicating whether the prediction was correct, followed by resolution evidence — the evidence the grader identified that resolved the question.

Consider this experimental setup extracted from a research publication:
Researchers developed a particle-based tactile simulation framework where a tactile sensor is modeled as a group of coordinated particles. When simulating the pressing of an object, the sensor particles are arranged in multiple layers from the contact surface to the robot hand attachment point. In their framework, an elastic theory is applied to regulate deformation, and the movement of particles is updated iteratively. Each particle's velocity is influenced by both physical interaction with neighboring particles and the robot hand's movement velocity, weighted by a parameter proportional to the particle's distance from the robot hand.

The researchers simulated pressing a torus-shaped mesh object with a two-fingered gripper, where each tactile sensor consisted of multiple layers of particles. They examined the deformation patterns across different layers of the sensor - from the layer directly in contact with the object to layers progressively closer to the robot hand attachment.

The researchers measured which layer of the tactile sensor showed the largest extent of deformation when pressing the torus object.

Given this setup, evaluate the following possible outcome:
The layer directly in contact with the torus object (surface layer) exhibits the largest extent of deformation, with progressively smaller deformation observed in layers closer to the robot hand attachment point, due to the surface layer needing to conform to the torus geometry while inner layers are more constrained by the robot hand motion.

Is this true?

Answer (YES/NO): YES